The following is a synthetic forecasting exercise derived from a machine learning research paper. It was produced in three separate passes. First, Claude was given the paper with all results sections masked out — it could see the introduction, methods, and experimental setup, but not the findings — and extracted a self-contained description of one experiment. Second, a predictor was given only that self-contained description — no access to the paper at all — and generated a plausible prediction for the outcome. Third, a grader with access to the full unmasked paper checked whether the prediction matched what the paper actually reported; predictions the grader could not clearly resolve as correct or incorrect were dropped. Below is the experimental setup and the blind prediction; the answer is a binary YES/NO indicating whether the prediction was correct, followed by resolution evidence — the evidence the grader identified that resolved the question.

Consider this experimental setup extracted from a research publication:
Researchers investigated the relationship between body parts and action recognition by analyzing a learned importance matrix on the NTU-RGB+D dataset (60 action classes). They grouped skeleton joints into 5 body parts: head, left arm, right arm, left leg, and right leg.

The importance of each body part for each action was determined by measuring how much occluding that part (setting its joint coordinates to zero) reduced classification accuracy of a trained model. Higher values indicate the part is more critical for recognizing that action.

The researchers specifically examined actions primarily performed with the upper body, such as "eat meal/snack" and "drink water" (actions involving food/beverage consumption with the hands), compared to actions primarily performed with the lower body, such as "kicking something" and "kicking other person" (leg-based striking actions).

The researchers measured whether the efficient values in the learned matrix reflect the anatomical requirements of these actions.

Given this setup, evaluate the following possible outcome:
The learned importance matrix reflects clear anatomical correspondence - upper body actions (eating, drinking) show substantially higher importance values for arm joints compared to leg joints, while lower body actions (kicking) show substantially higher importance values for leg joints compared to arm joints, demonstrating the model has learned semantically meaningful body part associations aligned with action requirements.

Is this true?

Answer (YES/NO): YES